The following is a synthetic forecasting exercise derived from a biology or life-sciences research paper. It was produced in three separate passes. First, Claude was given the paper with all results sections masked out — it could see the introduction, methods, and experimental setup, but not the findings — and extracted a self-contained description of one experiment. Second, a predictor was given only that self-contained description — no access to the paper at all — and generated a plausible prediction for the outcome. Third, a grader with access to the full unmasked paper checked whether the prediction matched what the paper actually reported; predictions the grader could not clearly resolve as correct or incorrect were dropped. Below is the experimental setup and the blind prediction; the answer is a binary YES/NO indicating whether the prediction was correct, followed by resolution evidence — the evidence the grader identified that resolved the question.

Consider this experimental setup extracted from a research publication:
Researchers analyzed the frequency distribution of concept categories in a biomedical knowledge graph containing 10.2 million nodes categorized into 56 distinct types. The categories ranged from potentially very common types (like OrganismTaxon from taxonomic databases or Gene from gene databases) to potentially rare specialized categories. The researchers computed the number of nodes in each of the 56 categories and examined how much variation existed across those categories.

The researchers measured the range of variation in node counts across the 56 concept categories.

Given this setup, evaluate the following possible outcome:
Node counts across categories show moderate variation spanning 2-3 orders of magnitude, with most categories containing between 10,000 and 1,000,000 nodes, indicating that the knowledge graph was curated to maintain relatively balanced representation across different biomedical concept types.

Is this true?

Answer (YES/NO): NO